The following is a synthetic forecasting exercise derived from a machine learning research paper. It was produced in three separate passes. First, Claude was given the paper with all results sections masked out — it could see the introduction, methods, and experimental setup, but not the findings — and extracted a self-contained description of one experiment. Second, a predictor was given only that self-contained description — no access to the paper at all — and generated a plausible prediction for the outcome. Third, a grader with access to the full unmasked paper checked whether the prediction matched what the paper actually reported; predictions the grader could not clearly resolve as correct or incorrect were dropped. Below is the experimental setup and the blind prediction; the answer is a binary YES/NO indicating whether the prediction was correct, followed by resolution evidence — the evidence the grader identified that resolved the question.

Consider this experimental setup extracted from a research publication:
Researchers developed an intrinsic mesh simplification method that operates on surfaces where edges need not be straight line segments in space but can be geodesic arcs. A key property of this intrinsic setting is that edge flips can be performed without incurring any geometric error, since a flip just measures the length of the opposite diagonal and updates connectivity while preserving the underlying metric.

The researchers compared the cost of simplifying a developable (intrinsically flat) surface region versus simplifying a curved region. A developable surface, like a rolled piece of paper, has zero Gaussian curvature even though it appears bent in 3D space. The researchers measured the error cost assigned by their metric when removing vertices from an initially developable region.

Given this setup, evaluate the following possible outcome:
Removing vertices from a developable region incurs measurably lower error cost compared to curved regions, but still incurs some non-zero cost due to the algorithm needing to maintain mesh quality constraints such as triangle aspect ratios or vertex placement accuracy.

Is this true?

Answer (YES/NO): NO